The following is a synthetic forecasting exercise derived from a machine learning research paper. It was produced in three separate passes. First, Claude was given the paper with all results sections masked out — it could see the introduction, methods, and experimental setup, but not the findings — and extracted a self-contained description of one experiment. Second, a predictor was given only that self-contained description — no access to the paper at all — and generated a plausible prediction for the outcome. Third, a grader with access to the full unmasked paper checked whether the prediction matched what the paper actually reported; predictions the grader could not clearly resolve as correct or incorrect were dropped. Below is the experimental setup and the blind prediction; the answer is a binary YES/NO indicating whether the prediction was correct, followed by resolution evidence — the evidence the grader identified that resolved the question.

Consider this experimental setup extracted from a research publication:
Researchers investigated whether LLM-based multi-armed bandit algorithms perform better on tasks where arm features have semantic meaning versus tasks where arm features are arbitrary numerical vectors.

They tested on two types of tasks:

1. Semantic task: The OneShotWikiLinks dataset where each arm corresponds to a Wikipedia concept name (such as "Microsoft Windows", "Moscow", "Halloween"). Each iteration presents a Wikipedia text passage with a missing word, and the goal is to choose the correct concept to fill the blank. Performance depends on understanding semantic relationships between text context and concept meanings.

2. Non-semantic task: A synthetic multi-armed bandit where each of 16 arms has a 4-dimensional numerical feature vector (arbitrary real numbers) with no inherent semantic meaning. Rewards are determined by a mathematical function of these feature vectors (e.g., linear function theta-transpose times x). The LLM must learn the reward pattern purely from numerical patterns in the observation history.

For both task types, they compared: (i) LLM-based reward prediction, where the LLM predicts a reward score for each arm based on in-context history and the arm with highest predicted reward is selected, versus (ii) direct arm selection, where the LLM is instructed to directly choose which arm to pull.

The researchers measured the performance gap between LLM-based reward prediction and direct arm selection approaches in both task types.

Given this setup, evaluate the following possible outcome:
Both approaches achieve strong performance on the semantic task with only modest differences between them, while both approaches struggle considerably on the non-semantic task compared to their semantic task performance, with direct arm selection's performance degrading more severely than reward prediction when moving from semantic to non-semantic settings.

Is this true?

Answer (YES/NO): NO